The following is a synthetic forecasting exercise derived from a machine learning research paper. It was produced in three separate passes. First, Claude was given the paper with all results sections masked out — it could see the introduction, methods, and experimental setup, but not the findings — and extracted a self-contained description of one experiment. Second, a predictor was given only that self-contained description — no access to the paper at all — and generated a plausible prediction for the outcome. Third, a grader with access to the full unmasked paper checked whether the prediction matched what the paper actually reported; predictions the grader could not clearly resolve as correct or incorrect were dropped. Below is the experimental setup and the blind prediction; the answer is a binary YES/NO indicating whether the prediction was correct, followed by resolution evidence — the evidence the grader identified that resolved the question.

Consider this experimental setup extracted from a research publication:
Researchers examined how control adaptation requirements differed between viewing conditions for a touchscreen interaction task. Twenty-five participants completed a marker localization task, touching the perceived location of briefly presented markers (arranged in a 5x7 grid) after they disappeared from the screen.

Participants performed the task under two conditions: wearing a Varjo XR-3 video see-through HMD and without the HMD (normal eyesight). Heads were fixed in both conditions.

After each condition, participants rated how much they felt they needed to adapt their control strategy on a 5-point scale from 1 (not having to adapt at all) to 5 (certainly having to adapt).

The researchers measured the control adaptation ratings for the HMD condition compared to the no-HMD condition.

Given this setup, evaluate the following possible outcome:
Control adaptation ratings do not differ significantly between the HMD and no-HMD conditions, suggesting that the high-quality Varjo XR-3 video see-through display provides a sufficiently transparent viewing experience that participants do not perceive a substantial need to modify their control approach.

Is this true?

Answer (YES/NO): NO